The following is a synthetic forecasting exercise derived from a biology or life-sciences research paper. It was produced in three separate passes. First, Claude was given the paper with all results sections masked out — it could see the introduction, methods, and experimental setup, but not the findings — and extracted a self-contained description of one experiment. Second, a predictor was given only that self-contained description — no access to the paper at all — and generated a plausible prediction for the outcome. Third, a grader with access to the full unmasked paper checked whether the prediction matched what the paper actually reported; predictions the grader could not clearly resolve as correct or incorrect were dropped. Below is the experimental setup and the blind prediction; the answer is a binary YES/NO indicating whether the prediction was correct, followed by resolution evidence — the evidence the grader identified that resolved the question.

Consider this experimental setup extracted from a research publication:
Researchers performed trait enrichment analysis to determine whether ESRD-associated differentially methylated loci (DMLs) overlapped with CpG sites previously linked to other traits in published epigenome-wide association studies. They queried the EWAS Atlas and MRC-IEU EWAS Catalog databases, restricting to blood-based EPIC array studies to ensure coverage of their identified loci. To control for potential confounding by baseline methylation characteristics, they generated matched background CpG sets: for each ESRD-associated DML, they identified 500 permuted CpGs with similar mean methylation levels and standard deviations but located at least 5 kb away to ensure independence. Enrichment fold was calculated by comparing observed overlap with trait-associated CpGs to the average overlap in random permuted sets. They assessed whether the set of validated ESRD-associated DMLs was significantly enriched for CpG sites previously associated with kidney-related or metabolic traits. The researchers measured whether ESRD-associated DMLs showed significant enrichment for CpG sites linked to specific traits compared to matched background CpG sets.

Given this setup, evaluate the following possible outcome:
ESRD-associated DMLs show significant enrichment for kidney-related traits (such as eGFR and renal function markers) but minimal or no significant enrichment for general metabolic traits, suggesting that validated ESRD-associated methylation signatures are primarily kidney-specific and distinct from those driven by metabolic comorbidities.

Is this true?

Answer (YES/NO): YES